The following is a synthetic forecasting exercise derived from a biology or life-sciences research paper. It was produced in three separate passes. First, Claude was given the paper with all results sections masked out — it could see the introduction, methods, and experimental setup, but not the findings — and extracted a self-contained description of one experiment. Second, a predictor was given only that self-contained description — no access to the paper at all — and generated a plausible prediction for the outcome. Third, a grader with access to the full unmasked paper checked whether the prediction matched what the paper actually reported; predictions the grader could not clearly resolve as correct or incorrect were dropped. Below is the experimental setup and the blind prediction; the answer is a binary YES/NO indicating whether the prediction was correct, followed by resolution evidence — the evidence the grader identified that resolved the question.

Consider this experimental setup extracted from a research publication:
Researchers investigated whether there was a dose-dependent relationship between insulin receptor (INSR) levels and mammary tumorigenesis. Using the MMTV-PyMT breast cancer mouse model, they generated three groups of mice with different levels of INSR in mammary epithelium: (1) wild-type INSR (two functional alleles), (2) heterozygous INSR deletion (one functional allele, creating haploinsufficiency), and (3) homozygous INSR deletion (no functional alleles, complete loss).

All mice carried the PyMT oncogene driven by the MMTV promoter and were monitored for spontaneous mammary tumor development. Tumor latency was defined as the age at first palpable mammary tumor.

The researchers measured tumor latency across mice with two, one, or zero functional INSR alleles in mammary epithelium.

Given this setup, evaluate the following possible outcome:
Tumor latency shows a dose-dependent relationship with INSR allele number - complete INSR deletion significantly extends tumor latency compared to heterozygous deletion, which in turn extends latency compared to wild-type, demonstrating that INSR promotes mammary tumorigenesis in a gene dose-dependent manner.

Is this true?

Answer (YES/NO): NO